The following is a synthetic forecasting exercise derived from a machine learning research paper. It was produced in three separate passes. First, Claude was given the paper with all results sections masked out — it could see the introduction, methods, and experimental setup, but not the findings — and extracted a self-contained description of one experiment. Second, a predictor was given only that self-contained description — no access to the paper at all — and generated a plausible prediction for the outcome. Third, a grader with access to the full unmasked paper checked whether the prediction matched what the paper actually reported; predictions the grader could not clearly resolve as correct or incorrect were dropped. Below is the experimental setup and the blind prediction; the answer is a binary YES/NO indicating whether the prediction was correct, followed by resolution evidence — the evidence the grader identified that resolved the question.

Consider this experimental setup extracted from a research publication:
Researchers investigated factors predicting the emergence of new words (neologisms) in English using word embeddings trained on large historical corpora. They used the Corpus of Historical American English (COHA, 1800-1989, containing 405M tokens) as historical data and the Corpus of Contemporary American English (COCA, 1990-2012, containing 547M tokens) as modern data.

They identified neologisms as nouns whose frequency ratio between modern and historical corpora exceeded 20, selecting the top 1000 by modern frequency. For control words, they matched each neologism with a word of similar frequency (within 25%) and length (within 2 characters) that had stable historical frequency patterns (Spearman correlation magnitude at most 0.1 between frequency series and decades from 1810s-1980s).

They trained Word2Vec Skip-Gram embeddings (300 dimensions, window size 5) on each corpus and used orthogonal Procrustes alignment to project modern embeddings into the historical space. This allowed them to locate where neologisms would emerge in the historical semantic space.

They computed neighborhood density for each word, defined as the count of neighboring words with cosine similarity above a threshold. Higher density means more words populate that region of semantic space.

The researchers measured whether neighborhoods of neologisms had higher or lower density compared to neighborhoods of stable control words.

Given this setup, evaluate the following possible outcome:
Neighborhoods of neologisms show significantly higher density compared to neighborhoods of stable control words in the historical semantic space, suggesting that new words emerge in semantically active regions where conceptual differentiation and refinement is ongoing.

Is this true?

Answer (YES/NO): NO